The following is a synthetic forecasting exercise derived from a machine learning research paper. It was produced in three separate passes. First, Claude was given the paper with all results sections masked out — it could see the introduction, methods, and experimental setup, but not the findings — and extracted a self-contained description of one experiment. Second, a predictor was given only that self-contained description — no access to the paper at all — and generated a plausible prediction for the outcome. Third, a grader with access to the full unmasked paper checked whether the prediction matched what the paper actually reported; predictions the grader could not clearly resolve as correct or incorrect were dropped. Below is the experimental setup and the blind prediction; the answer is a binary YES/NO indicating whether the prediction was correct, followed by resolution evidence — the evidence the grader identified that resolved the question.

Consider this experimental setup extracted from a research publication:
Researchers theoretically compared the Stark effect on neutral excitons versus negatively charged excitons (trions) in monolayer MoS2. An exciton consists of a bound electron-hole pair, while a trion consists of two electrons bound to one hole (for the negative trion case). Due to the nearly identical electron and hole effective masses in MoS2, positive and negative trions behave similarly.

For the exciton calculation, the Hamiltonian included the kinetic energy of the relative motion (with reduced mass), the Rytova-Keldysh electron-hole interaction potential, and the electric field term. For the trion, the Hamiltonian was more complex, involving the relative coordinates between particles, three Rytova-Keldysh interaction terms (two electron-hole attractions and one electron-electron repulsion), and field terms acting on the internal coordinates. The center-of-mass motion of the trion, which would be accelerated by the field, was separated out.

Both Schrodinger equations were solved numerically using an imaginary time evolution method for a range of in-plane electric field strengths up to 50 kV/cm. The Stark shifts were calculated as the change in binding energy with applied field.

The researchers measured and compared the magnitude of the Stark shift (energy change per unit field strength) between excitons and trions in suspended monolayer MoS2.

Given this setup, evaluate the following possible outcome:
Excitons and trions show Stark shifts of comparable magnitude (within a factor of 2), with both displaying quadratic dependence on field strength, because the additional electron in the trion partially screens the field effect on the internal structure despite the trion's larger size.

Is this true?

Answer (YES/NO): NO